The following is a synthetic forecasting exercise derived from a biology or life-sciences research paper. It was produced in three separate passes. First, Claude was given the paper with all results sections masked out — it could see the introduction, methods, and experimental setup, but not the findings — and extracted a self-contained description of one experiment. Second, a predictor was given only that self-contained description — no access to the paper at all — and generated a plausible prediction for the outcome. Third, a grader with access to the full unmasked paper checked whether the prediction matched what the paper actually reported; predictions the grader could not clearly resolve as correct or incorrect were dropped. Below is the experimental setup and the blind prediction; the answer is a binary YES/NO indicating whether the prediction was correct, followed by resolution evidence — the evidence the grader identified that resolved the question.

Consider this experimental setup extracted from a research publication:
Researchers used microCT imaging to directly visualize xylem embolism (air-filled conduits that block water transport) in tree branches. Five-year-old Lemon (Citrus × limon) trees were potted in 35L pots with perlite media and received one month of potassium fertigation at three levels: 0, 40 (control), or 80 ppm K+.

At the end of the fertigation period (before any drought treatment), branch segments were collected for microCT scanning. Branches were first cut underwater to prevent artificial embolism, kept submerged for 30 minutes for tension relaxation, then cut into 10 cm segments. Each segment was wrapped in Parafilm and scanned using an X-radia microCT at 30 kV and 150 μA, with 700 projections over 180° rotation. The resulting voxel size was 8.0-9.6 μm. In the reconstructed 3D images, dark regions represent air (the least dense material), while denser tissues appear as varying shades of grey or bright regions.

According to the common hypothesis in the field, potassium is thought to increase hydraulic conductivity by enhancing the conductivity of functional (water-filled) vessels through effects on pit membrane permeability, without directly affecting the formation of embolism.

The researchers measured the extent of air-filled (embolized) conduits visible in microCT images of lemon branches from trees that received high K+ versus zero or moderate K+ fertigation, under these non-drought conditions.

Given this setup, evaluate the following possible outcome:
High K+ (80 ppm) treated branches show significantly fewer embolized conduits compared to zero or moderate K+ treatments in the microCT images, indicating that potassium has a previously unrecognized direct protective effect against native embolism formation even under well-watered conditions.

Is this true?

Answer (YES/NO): YES